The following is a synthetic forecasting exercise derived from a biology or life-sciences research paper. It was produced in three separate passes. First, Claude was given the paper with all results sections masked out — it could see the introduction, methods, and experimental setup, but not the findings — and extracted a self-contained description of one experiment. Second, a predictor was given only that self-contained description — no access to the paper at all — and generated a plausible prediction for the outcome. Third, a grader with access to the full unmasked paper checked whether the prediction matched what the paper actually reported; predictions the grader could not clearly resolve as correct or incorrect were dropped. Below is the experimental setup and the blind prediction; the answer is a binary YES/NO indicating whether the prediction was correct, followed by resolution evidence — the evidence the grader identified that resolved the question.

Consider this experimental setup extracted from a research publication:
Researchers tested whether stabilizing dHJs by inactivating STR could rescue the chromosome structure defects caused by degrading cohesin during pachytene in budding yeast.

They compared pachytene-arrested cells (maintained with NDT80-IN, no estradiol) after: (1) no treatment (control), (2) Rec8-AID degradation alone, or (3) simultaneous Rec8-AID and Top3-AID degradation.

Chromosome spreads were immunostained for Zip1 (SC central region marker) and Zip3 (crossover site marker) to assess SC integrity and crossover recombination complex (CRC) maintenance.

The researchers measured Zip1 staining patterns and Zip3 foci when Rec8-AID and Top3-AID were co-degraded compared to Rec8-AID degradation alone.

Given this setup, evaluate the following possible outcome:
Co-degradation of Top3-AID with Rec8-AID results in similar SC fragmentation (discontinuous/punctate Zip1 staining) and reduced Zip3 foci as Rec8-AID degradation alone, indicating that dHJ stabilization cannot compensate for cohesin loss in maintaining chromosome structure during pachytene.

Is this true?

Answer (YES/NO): YES